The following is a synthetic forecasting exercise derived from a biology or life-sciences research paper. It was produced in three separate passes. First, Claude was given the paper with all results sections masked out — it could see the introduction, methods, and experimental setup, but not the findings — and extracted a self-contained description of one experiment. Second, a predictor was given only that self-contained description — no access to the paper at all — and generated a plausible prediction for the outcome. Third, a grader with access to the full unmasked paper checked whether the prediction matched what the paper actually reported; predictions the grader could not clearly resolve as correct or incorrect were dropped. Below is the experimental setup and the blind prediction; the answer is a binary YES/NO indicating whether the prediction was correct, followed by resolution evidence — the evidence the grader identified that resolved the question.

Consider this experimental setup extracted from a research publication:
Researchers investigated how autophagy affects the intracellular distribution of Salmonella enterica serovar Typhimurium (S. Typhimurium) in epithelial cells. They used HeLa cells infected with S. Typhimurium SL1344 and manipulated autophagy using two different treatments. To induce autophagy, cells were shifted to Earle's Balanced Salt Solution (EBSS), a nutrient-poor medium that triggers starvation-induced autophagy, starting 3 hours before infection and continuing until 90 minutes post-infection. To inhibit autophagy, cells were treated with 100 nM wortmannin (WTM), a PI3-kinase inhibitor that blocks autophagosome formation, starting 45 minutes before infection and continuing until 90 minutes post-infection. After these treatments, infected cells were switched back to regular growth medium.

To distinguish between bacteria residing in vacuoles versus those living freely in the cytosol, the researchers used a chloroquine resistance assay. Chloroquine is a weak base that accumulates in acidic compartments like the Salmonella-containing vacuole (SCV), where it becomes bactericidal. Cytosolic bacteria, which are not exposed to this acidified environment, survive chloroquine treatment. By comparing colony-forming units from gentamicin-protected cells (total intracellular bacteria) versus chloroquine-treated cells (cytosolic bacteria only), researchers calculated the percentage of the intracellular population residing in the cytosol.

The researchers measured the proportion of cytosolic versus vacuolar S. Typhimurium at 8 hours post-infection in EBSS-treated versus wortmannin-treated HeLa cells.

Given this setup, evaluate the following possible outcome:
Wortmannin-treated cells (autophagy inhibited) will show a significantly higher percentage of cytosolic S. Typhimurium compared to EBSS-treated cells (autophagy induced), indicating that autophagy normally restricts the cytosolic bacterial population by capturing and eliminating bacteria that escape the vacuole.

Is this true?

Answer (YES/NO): YES